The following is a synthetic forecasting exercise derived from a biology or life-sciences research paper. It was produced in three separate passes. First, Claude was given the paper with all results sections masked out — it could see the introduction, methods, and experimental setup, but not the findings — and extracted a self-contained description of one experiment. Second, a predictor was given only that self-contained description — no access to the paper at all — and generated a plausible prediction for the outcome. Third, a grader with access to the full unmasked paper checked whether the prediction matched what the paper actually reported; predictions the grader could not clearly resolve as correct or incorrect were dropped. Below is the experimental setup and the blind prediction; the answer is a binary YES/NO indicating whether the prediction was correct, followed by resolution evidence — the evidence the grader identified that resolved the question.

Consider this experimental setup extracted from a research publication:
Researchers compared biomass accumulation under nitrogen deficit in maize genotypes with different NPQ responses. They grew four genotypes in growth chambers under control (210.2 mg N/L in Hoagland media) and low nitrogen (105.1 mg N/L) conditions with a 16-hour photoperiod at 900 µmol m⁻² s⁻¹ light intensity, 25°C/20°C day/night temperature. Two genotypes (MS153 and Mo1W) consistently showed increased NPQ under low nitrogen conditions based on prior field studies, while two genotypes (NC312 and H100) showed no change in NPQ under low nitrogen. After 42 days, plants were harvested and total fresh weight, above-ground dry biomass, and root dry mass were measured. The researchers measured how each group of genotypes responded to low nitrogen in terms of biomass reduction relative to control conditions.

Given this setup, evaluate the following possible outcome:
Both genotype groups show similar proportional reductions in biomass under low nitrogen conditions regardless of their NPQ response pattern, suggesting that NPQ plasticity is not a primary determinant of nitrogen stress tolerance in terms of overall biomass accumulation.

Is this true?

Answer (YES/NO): NO